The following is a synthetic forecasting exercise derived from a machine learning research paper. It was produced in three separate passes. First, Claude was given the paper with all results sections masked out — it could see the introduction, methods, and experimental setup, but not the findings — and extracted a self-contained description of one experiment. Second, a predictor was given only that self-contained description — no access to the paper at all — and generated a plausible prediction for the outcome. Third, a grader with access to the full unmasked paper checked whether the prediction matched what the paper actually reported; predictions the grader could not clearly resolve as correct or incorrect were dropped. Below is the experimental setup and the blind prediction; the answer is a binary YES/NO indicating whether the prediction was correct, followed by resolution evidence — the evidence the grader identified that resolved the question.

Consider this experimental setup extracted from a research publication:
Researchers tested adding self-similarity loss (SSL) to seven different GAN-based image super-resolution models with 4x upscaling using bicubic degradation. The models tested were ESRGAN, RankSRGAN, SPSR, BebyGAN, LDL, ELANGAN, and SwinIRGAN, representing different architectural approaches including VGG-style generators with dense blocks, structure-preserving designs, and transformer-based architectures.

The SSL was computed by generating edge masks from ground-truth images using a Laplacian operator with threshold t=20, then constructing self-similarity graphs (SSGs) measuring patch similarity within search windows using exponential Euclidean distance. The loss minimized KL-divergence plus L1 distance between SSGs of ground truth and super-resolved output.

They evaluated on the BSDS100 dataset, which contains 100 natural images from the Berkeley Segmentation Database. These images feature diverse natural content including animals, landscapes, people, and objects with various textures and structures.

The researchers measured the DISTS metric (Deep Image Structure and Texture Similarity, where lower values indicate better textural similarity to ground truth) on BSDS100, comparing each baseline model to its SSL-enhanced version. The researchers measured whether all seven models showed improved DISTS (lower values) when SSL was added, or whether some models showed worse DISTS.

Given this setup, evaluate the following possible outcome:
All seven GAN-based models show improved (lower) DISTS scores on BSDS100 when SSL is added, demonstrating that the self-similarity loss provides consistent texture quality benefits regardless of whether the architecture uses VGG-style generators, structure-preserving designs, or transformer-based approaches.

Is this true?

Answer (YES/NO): NO